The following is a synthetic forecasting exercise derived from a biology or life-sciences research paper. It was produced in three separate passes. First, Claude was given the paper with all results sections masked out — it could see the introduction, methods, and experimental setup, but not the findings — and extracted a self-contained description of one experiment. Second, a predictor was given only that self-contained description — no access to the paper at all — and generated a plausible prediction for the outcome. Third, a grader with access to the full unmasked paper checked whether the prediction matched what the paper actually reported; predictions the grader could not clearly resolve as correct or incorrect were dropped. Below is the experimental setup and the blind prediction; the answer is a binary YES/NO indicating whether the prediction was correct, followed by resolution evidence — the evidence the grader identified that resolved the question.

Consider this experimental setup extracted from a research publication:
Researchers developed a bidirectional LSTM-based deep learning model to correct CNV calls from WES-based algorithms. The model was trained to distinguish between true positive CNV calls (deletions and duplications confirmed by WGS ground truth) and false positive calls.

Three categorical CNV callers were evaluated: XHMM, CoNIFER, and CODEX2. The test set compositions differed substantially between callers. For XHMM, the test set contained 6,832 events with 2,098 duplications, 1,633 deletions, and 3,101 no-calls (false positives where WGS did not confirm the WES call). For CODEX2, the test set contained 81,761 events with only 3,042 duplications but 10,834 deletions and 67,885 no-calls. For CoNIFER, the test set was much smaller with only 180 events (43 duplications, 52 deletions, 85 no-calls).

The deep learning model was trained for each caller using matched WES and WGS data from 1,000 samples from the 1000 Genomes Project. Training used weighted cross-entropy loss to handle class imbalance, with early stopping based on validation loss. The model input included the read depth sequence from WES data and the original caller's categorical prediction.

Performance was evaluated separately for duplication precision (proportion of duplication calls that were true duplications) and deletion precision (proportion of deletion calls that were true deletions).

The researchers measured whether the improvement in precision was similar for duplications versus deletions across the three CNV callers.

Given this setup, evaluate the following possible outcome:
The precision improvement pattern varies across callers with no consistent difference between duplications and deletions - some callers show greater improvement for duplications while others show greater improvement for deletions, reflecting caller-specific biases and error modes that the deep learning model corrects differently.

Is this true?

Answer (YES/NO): YES